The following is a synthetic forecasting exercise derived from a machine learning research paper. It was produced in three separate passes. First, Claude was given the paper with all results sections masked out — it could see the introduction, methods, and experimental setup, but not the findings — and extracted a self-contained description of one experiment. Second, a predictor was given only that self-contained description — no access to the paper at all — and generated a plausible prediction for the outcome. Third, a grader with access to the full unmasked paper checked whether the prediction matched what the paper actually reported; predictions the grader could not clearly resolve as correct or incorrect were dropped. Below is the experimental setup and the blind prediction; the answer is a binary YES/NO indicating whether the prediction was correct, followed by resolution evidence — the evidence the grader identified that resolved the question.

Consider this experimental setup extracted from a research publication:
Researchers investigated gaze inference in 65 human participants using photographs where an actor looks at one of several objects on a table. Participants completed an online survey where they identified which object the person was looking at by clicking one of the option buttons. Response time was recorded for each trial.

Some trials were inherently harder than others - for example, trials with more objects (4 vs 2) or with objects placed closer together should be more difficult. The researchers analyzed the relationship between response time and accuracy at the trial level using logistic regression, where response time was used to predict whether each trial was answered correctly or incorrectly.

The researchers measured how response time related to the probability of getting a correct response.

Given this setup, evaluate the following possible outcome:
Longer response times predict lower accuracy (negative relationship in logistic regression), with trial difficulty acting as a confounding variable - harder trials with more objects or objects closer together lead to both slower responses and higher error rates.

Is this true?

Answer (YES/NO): YES